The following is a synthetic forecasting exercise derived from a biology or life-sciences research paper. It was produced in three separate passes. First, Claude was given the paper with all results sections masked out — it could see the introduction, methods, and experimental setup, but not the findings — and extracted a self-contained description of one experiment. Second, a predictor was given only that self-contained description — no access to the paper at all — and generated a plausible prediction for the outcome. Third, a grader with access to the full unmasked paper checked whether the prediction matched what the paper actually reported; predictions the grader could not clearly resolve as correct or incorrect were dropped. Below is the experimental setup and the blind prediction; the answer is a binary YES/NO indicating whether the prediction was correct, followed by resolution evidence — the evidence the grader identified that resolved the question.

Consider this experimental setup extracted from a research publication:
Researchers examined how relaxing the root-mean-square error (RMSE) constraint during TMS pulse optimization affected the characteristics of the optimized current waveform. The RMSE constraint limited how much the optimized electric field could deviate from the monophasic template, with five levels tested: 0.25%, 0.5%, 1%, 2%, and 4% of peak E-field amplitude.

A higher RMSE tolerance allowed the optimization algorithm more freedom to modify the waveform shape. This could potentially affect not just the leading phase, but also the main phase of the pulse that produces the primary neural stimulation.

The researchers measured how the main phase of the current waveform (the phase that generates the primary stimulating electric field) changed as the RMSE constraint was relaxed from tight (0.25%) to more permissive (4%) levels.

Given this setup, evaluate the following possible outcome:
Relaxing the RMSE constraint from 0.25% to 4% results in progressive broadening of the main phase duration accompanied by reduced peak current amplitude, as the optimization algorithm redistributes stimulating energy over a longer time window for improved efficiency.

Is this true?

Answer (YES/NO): NO